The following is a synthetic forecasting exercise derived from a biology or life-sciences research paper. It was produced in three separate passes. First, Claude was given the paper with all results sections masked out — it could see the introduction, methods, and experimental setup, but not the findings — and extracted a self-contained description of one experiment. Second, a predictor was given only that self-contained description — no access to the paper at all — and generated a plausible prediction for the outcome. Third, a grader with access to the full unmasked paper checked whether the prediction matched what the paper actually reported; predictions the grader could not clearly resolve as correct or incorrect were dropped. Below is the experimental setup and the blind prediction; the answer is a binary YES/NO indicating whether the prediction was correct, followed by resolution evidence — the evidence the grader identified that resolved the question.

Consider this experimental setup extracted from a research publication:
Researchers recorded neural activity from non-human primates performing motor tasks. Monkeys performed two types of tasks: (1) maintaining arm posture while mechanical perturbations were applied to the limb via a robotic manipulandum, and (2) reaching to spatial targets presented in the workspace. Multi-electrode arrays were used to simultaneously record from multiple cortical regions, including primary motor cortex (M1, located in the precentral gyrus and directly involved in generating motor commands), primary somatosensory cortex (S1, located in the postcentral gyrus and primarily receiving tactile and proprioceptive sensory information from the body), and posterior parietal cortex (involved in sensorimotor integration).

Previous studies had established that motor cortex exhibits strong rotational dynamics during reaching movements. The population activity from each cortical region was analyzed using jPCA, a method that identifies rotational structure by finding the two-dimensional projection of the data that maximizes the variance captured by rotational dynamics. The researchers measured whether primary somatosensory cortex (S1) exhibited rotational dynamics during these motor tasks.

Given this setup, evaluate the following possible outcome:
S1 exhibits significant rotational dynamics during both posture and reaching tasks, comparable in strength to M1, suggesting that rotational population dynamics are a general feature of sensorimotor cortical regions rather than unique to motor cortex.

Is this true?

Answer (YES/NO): YES